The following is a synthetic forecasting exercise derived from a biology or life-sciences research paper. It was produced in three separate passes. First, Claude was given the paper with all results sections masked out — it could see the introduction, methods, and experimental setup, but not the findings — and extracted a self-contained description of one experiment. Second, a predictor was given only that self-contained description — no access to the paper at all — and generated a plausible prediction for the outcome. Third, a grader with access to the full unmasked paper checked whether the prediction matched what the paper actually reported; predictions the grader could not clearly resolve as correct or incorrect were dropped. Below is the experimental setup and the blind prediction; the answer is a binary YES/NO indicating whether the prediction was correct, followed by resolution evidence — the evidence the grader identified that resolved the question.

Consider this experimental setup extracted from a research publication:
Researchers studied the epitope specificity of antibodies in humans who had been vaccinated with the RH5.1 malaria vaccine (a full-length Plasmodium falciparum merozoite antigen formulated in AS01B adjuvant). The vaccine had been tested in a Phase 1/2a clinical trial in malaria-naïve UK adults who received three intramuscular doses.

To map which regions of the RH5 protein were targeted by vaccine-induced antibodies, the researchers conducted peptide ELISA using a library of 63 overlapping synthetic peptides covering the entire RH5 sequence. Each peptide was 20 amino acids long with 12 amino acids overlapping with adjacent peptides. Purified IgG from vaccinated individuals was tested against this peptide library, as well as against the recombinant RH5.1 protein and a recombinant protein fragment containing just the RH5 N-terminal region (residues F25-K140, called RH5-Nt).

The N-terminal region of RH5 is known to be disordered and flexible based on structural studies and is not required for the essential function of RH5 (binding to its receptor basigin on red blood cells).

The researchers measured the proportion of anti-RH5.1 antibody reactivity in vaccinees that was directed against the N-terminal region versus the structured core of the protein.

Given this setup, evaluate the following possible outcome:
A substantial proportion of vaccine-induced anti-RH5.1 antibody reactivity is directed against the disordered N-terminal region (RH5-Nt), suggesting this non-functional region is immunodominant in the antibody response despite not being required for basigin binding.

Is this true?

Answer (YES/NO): YES